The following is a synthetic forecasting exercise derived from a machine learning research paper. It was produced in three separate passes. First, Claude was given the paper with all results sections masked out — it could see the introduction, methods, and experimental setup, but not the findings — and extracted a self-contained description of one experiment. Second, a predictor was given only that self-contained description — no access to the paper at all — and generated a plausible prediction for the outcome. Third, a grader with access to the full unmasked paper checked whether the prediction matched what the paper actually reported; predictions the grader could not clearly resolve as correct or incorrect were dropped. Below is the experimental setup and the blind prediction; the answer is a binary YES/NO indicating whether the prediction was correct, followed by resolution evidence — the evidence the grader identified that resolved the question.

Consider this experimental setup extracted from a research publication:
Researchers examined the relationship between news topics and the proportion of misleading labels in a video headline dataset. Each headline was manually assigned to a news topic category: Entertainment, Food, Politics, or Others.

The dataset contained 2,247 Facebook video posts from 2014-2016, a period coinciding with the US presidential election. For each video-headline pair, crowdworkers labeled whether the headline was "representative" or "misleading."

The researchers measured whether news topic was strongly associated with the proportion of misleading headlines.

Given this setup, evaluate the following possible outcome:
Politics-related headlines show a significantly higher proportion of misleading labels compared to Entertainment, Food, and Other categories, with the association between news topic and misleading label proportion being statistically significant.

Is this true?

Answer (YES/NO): NO